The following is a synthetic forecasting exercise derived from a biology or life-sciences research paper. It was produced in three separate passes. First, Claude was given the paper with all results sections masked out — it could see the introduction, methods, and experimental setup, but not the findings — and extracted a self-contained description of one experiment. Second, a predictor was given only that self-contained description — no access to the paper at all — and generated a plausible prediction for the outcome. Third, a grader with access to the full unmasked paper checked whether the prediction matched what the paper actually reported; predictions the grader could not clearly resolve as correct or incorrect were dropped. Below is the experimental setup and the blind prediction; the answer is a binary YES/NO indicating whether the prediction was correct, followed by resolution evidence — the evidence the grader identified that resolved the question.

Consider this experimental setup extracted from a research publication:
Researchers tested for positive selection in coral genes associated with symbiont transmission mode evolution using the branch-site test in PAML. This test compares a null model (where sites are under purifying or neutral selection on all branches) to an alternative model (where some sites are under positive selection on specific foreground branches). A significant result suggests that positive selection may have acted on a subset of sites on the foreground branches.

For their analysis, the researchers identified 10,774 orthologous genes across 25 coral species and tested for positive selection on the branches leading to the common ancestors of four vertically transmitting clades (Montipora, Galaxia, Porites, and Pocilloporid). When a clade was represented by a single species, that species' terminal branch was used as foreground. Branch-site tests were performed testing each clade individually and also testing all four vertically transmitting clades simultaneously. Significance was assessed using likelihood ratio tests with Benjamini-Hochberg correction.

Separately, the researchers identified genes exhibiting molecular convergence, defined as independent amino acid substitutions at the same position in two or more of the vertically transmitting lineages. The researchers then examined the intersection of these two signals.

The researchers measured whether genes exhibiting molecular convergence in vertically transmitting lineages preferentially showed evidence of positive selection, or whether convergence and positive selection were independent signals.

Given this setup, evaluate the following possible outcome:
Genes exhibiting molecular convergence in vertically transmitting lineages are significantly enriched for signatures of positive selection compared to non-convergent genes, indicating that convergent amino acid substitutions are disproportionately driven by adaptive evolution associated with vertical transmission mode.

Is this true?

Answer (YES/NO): NO